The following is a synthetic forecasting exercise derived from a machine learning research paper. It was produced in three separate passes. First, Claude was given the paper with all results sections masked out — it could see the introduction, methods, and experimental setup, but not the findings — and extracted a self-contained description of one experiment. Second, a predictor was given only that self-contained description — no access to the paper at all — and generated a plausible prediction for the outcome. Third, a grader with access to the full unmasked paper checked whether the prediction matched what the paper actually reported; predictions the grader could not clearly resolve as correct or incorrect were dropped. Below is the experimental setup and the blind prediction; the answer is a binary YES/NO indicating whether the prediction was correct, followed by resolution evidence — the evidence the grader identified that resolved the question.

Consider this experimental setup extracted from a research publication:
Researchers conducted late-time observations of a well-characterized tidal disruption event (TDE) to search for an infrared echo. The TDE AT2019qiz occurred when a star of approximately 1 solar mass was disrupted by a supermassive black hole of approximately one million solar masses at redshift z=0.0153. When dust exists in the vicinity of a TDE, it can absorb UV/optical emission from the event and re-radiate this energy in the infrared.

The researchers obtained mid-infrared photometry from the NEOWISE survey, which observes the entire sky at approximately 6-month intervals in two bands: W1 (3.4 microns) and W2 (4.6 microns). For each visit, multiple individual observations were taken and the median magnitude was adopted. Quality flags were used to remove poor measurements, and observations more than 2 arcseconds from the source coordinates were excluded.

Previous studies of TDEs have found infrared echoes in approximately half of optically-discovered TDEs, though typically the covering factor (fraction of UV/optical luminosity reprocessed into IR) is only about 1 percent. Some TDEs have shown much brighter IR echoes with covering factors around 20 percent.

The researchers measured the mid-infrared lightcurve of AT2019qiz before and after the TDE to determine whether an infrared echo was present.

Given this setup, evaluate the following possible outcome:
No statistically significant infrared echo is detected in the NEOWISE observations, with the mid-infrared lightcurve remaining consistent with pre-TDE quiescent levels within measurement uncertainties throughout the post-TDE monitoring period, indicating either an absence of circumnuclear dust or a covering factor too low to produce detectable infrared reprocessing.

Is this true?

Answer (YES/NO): NO